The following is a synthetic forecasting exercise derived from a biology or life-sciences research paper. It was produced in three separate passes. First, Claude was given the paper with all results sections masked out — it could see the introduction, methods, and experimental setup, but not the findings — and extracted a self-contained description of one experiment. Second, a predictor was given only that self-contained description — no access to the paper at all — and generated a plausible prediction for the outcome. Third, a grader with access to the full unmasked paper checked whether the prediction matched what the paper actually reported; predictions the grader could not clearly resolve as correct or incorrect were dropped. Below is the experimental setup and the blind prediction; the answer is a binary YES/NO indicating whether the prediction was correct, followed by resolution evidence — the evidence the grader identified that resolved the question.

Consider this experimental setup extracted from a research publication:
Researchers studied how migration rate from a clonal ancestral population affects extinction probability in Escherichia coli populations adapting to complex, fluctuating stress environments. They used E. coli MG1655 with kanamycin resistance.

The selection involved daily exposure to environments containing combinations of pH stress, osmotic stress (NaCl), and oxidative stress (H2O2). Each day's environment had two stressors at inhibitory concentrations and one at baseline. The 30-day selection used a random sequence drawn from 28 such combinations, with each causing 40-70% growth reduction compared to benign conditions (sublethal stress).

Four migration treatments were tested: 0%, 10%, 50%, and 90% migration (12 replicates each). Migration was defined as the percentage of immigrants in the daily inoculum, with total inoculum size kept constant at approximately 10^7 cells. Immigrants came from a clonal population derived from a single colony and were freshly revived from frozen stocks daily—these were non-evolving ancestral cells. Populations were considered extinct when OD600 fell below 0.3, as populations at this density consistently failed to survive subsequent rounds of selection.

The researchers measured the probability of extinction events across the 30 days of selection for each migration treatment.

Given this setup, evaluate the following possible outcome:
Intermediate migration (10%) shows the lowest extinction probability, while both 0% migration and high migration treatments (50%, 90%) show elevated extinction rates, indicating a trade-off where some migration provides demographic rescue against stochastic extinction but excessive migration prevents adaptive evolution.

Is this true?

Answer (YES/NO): NO